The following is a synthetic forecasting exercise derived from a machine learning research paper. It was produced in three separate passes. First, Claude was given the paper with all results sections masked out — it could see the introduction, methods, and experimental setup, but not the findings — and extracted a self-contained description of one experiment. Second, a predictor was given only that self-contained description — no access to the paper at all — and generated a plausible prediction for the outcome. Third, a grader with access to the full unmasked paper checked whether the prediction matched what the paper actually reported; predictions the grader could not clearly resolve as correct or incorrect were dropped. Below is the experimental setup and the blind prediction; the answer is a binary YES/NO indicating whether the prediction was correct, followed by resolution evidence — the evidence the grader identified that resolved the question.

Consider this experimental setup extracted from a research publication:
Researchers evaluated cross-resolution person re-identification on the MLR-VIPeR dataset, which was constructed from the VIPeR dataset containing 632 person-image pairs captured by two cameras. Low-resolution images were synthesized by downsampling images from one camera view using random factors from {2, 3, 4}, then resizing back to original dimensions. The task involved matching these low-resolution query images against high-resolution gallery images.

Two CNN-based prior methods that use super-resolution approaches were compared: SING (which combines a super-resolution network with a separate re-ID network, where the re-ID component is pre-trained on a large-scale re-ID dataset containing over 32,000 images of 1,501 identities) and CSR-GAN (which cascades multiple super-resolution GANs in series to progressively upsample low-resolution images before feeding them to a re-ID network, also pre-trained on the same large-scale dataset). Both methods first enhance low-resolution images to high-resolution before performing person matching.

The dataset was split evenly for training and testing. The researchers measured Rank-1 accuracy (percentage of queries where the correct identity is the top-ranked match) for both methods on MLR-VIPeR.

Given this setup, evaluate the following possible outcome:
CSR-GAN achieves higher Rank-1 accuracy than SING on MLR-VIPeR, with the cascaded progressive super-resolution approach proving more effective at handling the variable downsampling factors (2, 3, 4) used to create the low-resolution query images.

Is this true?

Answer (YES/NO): YES